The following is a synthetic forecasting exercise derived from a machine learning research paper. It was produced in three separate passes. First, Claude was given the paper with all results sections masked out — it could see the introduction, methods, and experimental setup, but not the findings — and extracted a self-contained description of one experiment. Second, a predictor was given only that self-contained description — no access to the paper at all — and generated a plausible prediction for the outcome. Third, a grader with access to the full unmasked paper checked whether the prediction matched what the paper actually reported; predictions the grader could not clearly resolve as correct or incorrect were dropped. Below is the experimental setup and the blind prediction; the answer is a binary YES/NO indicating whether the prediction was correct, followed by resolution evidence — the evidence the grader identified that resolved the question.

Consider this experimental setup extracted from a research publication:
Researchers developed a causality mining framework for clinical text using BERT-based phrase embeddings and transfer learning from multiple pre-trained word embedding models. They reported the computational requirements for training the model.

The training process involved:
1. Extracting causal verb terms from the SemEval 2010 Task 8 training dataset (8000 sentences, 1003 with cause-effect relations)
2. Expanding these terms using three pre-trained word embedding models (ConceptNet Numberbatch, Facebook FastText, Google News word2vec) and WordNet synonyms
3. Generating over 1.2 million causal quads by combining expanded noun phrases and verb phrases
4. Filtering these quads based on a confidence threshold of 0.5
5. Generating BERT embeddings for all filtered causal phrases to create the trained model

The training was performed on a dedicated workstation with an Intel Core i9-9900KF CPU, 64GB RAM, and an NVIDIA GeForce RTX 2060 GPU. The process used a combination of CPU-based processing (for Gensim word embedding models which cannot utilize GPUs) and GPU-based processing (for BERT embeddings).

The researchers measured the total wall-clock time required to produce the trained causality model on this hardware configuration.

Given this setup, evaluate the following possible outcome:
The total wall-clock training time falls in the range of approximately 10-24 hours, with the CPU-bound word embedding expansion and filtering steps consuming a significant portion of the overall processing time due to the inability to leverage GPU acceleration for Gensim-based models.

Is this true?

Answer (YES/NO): NO